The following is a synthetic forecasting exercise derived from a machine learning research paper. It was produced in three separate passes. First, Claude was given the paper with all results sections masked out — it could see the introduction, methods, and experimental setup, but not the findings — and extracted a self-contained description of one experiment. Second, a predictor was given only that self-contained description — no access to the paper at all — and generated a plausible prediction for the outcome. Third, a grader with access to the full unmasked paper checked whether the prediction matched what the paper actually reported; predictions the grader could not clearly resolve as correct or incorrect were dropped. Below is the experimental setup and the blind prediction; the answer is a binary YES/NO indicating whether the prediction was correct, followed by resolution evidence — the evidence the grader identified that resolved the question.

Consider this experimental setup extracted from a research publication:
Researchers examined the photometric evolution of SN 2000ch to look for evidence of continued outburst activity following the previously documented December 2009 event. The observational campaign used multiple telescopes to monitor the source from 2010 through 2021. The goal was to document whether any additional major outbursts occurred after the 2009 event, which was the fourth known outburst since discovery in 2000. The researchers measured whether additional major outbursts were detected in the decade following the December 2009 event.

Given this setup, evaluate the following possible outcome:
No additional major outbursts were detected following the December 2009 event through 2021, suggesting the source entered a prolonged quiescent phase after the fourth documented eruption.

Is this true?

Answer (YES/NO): NO